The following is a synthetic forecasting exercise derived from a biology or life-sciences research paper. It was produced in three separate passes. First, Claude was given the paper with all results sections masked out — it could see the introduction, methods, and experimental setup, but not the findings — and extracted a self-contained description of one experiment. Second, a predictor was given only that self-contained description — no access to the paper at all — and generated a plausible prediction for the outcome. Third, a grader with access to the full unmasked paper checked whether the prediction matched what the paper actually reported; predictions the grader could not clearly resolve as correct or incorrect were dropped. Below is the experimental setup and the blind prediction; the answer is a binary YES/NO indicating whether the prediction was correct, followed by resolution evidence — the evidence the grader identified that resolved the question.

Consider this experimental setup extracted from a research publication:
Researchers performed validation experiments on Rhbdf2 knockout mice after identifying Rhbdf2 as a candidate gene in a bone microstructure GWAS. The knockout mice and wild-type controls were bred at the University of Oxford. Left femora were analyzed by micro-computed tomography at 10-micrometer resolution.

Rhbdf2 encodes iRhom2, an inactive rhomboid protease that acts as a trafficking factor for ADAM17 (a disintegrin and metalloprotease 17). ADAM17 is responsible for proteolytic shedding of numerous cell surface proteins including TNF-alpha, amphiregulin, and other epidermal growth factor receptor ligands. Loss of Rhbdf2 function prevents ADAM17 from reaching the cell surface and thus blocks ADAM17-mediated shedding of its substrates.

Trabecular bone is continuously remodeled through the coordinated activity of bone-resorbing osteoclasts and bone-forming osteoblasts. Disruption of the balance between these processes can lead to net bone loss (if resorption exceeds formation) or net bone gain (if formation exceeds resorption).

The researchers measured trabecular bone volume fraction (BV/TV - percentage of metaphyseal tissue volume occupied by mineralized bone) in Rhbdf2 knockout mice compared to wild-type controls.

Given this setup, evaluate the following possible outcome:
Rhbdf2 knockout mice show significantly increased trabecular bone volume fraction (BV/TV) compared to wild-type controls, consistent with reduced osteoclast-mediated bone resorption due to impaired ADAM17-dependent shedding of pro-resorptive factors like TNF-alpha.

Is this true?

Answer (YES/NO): YES